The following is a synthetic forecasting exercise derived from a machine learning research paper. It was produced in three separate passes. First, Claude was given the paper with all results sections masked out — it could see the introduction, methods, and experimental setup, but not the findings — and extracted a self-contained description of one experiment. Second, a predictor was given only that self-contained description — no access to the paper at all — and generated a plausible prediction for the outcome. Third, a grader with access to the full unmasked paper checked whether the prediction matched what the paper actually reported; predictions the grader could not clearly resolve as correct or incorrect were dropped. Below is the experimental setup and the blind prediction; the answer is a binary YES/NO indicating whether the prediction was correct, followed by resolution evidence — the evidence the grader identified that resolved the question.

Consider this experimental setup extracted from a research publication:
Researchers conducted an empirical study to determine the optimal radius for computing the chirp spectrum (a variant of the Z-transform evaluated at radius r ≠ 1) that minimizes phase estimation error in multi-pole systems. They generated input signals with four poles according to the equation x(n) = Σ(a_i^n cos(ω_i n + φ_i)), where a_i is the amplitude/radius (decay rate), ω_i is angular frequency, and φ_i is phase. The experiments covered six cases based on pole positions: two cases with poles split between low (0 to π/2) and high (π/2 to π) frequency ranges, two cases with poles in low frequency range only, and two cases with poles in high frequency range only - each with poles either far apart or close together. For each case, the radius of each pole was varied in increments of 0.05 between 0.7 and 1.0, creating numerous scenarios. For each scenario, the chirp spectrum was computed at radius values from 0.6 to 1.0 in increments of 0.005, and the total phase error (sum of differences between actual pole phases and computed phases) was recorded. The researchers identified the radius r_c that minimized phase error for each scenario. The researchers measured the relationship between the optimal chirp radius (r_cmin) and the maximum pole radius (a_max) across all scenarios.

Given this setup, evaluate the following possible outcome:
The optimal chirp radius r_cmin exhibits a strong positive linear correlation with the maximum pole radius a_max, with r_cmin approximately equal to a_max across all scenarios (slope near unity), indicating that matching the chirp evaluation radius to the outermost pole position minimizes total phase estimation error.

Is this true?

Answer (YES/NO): YES